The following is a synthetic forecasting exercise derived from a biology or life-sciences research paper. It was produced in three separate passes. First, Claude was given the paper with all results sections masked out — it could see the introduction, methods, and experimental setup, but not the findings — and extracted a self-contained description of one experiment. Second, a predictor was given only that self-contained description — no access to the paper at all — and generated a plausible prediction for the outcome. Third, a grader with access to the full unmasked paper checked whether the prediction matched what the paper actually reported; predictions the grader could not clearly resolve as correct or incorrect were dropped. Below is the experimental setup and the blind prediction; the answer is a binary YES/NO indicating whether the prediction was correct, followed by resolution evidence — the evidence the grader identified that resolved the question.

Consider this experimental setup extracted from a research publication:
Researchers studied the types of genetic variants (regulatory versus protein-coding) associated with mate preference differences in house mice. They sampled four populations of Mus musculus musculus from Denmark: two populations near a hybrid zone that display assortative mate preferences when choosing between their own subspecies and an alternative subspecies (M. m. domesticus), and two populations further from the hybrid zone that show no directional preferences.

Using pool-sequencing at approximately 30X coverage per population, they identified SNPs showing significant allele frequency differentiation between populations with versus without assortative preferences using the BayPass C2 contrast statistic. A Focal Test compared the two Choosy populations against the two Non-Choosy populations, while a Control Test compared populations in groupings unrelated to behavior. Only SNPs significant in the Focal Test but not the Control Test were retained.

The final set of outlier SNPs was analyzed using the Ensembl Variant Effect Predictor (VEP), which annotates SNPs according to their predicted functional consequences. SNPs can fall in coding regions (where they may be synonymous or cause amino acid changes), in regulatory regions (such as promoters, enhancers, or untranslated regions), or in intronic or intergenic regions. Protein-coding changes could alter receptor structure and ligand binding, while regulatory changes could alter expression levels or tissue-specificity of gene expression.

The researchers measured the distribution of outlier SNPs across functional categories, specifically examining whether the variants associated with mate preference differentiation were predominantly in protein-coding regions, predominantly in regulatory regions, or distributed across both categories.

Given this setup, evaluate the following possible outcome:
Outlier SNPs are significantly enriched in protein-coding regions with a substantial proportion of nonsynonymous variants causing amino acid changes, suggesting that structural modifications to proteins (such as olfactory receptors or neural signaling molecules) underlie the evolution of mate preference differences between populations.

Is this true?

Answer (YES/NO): NO